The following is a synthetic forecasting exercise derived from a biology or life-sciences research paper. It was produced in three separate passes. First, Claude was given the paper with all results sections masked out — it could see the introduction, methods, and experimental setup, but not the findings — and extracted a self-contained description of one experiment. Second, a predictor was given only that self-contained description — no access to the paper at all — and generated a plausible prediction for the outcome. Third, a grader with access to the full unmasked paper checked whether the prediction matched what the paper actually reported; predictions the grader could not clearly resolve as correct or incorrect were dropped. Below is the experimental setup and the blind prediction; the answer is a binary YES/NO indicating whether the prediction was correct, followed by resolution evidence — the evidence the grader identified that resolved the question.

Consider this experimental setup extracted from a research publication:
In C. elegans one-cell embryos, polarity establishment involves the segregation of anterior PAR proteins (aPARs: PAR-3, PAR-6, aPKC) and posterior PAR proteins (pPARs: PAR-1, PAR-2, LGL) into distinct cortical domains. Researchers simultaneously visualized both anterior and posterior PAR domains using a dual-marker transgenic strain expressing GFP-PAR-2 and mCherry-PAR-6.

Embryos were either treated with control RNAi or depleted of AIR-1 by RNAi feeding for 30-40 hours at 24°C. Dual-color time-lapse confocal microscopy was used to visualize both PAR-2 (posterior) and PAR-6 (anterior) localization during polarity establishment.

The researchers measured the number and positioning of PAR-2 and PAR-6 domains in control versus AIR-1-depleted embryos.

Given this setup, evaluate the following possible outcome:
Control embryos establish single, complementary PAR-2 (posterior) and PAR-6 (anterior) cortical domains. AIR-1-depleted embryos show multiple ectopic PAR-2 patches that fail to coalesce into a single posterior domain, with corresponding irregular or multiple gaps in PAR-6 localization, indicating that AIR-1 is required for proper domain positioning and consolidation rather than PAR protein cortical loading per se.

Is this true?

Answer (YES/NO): NO